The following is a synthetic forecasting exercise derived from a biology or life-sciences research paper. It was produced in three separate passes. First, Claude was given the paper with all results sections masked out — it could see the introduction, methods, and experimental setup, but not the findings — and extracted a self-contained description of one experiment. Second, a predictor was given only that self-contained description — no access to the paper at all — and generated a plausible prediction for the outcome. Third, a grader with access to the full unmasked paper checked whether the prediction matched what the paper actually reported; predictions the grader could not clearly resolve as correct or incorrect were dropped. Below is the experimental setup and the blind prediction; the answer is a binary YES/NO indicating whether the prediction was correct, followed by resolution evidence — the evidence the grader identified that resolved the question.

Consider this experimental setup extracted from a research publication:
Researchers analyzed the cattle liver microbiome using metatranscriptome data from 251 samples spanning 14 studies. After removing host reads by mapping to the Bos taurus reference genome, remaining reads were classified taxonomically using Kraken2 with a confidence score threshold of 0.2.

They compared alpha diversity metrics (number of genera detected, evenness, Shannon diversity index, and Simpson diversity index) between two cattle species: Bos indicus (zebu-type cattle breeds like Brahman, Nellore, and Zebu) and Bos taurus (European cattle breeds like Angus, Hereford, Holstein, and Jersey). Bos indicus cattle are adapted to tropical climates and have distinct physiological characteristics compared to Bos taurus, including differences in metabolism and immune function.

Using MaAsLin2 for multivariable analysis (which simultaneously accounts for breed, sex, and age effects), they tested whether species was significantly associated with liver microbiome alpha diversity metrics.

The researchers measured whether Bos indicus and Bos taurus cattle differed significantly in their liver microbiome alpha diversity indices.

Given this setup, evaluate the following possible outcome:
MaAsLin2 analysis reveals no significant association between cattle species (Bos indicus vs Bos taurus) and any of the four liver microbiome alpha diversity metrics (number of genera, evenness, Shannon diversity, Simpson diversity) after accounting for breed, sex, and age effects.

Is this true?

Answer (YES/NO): YES